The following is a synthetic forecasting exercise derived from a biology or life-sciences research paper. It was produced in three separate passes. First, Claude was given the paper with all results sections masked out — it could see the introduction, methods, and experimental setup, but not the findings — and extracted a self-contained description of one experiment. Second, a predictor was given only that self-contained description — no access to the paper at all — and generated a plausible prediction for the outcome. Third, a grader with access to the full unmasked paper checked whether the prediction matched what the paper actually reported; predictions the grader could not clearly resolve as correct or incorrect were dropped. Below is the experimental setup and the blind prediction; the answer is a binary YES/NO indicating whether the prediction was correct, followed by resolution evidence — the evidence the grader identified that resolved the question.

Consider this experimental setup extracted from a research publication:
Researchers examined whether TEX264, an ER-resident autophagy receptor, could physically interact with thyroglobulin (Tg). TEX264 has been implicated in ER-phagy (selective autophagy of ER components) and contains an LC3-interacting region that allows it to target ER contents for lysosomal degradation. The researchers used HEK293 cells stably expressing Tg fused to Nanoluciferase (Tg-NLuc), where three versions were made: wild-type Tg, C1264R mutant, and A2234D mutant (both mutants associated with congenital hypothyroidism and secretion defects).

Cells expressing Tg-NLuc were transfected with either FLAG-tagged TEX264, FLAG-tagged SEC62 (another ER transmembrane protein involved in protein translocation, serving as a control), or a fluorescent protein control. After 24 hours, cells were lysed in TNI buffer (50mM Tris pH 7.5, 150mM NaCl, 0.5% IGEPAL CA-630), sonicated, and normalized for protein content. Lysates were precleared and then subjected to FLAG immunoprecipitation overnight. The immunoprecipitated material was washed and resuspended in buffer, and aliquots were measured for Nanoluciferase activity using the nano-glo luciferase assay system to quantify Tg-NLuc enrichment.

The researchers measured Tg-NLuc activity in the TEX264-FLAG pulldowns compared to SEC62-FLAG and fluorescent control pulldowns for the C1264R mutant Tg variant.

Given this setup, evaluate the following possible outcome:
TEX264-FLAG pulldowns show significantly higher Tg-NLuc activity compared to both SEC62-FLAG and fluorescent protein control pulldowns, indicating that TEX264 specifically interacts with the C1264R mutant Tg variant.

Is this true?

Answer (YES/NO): YES